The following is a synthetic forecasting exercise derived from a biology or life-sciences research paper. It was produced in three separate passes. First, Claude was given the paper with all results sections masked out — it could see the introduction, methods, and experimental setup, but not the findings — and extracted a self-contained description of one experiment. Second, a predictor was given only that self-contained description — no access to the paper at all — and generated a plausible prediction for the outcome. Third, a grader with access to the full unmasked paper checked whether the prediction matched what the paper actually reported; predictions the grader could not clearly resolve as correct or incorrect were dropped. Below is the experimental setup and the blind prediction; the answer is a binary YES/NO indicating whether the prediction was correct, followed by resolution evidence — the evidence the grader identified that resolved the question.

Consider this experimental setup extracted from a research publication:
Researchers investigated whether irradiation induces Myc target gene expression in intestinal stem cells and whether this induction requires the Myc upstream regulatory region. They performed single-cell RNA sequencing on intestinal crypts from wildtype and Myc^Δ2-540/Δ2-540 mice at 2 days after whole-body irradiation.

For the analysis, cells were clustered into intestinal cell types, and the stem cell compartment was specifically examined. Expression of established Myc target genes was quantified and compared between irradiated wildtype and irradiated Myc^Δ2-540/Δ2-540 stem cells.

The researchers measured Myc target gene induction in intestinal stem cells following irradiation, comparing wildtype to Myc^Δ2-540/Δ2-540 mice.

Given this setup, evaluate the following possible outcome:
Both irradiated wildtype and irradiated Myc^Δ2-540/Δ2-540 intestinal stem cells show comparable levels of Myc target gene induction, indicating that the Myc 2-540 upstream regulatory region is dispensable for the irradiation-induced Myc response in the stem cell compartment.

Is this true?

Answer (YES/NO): NO